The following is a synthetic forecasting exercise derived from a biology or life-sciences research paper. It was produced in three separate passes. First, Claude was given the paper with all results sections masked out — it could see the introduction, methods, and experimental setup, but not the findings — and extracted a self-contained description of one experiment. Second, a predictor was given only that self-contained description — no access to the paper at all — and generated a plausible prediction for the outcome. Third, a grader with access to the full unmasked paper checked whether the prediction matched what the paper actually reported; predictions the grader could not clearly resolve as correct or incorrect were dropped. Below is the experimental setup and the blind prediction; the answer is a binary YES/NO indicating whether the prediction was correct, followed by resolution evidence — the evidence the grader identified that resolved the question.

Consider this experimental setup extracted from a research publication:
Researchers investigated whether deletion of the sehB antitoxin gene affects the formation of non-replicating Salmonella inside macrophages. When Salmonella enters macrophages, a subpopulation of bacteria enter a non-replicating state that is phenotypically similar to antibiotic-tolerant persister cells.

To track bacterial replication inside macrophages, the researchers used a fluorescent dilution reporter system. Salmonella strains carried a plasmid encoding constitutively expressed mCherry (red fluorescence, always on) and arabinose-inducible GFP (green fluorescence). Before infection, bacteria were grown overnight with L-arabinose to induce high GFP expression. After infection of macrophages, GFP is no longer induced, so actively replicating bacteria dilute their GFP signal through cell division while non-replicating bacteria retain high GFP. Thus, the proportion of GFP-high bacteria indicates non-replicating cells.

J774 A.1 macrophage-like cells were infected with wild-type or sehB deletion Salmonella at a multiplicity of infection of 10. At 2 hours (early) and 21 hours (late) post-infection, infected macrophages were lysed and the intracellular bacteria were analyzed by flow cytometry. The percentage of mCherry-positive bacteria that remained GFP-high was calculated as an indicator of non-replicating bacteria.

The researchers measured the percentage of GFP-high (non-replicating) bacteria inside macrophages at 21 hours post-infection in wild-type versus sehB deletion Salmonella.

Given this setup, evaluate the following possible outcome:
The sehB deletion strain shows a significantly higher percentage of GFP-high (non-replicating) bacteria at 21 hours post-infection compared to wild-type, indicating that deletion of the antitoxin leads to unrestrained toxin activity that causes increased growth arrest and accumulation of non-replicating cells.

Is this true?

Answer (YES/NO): YES